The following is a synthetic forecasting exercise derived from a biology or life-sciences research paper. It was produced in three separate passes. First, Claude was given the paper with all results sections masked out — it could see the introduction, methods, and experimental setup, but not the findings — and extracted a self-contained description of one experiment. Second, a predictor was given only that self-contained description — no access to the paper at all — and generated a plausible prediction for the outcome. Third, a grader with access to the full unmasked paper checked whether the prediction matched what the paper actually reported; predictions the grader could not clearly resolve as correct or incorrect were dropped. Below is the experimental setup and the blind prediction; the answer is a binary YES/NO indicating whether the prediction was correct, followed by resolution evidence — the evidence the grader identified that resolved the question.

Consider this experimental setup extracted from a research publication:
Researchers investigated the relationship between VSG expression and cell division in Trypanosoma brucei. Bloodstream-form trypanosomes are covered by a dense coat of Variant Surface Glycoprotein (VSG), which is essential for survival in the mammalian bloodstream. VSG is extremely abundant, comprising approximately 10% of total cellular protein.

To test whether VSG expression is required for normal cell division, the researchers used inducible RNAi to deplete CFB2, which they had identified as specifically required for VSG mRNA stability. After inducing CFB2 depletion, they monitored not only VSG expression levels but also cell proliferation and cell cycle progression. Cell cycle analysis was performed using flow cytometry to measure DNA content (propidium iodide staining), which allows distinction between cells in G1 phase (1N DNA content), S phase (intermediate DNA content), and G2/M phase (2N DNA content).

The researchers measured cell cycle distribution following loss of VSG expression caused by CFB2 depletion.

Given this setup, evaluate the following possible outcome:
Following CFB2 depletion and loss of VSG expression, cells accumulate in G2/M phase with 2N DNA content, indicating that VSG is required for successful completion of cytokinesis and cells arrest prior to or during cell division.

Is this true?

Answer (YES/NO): YES